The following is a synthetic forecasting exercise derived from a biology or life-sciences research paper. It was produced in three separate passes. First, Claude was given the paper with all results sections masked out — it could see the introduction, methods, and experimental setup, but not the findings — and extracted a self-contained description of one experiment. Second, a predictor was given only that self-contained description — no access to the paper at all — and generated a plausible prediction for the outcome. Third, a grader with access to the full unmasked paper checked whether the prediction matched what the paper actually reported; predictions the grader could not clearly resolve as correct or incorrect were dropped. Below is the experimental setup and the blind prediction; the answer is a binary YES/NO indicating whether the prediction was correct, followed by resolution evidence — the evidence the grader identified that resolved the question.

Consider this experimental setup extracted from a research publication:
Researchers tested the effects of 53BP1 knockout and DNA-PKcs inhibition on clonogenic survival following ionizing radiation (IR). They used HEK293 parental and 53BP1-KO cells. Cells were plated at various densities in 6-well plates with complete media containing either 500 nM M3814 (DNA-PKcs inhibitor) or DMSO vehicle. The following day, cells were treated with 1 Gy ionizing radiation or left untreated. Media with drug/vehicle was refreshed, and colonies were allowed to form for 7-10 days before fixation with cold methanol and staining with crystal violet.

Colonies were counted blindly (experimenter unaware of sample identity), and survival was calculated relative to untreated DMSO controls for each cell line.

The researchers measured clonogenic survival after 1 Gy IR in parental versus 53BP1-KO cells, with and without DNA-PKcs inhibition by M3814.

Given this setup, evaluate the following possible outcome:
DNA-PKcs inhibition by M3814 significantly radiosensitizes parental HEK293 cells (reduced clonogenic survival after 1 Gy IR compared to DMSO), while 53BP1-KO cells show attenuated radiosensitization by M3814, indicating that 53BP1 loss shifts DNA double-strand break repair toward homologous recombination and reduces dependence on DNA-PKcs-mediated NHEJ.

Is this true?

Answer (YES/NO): YES